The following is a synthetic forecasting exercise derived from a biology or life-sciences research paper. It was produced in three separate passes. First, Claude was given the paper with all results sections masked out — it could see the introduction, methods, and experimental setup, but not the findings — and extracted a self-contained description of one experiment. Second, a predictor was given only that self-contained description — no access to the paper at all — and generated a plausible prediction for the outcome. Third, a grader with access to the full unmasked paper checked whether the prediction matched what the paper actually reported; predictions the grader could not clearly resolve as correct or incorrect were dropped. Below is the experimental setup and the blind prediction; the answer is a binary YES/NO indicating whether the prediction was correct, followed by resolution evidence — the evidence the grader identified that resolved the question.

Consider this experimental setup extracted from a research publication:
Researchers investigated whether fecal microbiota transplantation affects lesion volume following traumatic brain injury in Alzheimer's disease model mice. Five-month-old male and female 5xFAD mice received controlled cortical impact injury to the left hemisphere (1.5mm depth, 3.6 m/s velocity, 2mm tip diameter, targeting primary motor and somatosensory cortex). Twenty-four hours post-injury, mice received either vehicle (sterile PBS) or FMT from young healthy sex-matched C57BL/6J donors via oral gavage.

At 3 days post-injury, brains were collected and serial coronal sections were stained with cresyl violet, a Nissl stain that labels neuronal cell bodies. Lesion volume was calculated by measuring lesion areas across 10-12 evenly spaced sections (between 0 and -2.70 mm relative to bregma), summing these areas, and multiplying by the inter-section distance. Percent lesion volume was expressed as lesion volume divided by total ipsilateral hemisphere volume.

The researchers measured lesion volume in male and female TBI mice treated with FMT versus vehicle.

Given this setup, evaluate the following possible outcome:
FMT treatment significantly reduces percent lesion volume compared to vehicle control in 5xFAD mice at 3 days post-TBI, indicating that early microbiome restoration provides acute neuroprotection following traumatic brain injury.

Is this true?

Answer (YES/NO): NO